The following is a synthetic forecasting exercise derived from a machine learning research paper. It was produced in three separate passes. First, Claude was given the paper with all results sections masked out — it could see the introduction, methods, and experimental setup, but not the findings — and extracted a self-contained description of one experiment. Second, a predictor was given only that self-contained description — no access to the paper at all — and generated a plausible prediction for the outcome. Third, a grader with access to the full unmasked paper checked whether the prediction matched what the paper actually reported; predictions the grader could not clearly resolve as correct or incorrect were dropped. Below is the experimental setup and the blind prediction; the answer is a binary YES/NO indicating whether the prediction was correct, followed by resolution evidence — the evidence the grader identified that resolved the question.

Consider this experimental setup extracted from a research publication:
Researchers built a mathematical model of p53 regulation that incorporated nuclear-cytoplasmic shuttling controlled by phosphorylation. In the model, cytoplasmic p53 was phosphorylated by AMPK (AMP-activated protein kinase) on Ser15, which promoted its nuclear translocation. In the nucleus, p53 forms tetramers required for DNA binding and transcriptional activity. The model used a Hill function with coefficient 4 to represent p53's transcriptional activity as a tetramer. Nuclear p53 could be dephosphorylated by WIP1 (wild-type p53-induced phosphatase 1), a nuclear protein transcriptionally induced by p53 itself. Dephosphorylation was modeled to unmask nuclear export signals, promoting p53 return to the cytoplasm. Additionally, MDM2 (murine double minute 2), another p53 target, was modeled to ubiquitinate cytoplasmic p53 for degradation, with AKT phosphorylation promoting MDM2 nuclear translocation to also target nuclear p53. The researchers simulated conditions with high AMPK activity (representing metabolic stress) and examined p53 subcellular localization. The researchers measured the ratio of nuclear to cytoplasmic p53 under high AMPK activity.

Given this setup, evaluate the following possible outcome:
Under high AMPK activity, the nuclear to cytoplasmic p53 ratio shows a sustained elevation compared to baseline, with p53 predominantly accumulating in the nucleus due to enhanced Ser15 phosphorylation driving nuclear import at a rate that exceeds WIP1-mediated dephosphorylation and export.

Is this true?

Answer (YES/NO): YES